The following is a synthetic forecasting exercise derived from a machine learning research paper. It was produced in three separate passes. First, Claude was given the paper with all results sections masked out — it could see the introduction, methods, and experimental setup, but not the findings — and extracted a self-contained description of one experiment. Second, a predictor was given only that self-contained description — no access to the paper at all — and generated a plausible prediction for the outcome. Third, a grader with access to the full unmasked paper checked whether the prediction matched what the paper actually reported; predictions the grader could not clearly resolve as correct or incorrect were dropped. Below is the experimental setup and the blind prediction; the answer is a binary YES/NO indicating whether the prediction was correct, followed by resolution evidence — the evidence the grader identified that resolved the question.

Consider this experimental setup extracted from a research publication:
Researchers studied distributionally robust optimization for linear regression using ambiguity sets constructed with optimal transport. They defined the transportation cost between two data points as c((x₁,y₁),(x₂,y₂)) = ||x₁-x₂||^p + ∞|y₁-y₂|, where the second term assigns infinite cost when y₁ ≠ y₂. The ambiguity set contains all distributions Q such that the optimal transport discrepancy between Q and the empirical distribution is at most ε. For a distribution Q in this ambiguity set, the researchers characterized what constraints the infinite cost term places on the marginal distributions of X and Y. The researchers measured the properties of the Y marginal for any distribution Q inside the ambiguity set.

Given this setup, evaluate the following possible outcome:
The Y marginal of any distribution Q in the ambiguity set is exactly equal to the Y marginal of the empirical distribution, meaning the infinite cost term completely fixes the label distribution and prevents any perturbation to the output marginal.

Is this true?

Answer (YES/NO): YES